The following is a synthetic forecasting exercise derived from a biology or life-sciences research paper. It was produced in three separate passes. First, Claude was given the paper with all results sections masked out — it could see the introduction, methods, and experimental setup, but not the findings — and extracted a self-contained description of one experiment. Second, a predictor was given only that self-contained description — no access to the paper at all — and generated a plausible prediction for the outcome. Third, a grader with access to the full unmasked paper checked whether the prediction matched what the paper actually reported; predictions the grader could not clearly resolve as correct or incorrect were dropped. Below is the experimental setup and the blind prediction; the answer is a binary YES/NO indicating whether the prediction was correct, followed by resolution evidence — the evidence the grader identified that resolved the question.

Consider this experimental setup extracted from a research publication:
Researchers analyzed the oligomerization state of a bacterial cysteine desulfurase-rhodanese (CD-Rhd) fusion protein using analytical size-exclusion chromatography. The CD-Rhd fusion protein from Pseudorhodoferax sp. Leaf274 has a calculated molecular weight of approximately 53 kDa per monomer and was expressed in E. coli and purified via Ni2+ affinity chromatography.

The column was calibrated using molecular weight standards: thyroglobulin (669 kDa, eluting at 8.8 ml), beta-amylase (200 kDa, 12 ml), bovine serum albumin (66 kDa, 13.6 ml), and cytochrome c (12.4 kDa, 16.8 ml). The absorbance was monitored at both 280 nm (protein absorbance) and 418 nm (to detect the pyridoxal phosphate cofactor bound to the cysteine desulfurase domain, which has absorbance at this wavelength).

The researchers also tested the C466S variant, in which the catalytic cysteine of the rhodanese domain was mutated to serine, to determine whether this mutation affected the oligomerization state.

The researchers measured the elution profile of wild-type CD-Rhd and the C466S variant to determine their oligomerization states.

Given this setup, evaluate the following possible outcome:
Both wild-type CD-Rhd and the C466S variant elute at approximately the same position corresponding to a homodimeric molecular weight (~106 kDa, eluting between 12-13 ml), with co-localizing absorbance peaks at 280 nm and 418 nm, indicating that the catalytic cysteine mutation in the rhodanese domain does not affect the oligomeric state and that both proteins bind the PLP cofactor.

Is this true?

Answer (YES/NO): YES